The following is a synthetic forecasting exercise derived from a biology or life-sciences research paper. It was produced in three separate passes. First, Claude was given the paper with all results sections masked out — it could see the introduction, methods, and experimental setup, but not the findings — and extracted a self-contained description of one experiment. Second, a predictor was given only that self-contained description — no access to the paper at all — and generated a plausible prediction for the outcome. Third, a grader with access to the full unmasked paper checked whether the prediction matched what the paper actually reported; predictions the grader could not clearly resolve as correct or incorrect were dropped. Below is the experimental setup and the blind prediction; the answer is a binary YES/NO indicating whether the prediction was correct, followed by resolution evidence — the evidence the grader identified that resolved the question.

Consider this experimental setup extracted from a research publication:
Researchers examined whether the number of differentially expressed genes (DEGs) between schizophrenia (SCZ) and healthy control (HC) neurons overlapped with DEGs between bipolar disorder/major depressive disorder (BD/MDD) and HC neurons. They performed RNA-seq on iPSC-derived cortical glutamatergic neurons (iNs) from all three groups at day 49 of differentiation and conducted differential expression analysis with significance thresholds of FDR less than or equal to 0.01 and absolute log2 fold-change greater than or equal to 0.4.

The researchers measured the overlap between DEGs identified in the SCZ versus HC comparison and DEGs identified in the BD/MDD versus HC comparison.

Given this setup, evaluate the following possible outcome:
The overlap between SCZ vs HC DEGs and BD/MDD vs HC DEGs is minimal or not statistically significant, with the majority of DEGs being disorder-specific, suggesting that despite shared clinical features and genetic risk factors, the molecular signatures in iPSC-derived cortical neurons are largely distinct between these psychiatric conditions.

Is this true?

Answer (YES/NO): YES